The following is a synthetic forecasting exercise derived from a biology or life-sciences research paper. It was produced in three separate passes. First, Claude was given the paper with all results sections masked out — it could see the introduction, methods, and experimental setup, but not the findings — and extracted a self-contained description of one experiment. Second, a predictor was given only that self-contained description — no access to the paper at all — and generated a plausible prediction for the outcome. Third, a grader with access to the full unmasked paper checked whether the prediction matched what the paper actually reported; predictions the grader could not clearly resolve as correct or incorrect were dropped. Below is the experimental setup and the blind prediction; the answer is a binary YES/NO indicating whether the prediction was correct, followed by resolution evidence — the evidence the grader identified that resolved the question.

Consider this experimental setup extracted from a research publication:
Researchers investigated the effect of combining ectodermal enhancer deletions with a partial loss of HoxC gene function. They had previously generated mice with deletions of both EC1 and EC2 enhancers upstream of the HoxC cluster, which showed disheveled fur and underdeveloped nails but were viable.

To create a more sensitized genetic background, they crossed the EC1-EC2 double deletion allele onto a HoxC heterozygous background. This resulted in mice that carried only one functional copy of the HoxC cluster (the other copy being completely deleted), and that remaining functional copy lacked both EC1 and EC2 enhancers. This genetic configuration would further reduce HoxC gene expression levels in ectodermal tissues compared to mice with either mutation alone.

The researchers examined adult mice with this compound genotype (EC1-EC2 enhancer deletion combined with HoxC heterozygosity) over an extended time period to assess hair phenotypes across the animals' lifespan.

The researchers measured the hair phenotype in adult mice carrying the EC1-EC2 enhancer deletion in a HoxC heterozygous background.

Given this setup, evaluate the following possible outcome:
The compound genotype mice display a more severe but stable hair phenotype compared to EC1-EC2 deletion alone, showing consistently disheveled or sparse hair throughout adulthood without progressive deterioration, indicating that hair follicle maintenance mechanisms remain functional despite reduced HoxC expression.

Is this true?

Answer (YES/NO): NO